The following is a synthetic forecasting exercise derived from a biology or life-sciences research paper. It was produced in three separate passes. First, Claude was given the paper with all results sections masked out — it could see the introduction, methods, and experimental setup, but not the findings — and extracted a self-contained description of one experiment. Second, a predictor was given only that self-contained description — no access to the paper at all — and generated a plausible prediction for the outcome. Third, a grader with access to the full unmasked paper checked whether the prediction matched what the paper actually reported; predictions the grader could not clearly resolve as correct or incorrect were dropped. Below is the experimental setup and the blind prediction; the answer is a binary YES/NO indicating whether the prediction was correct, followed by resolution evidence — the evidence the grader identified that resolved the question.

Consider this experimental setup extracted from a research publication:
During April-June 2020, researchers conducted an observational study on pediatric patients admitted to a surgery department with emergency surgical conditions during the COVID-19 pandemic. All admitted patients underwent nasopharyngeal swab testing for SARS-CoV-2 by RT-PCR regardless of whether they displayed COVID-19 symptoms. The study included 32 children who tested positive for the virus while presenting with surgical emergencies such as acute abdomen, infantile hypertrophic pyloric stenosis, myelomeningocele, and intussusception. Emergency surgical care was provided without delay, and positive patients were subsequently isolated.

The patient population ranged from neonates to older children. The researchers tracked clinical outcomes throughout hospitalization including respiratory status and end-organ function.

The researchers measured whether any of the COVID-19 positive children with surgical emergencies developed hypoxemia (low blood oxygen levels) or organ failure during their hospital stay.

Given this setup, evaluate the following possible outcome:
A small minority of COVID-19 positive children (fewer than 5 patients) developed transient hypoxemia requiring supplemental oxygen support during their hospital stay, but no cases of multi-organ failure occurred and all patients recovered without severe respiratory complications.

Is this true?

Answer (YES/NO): NO